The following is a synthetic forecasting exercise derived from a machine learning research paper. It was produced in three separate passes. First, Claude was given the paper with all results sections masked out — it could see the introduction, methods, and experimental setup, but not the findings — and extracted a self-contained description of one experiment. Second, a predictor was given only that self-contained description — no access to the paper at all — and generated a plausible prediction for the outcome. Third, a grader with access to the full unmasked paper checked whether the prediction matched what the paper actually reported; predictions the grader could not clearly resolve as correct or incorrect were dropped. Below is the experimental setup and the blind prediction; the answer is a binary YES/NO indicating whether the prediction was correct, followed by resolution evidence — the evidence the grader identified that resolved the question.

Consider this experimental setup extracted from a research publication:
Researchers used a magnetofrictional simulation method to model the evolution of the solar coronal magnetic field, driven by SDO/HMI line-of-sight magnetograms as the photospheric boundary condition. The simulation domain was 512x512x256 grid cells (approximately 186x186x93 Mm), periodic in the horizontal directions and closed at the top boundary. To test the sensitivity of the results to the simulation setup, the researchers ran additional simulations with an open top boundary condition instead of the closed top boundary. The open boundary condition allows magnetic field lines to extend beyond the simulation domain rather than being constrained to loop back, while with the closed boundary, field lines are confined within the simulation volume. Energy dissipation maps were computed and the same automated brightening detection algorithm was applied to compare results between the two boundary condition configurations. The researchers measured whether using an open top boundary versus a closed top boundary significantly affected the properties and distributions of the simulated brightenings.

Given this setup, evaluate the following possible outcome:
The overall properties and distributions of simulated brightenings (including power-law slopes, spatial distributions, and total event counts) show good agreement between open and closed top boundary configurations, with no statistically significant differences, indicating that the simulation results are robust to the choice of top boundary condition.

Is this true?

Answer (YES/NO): NO